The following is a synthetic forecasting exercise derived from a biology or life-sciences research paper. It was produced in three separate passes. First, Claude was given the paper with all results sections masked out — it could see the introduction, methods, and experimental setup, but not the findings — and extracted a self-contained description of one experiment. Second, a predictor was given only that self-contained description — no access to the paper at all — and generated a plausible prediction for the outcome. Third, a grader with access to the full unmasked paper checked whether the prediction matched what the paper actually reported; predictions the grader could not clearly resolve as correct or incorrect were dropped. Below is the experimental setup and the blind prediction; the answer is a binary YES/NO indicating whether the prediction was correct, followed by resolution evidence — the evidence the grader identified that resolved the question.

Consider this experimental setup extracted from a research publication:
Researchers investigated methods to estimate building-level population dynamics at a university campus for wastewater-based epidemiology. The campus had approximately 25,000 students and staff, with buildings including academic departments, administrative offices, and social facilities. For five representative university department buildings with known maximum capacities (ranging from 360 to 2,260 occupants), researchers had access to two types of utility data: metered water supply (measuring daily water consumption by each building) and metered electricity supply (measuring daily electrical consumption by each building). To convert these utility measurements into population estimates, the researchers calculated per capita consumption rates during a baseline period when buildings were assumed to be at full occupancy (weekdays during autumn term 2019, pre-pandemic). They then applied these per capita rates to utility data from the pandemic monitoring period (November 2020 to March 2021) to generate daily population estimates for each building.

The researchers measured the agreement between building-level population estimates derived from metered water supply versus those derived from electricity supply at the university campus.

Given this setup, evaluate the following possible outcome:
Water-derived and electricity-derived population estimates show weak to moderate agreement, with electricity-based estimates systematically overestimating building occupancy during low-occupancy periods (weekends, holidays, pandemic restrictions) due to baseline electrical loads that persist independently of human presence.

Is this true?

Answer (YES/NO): NO